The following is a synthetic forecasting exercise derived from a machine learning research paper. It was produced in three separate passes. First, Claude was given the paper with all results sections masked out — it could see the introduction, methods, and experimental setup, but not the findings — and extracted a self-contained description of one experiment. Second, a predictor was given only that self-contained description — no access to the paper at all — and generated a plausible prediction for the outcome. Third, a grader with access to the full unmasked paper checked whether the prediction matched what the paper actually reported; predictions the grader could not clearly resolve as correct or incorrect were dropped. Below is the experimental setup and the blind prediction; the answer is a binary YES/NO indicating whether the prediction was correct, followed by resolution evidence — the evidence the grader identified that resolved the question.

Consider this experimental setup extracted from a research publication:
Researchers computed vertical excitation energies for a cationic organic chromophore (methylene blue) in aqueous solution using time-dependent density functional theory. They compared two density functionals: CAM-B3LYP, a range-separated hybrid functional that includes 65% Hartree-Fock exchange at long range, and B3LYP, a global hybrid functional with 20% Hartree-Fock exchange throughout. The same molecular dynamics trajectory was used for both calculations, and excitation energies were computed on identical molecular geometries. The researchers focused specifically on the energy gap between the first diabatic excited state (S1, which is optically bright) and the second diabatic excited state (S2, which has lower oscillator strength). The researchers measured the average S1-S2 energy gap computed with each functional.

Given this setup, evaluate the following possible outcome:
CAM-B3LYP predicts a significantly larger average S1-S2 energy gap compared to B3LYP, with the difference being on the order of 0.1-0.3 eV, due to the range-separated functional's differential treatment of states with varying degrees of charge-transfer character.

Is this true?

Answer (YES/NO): YES